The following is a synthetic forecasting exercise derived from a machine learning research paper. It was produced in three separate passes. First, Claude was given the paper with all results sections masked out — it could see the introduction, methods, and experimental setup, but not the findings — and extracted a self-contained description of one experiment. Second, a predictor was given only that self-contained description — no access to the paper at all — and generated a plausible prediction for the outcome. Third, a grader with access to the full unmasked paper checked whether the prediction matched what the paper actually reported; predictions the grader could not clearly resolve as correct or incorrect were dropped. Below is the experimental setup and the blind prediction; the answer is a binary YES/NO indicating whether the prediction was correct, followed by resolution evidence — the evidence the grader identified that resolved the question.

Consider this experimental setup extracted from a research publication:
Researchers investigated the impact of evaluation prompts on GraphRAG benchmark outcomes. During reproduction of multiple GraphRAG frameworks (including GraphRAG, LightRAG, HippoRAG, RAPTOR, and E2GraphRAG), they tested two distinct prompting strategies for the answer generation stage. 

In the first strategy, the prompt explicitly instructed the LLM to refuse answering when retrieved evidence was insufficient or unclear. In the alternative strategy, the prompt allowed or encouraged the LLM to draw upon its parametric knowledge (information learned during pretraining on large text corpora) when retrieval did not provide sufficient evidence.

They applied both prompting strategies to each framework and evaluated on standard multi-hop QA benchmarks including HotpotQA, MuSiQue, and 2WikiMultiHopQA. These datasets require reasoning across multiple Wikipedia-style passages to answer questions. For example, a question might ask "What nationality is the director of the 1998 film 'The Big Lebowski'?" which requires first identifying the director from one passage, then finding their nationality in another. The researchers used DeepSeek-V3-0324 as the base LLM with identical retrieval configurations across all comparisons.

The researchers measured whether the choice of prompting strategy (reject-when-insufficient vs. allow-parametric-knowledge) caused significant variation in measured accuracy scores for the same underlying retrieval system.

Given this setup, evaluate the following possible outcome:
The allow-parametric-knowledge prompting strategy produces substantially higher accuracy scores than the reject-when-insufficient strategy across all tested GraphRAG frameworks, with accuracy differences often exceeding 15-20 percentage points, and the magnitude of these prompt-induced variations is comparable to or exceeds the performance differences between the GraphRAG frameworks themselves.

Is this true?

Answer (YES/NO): YES